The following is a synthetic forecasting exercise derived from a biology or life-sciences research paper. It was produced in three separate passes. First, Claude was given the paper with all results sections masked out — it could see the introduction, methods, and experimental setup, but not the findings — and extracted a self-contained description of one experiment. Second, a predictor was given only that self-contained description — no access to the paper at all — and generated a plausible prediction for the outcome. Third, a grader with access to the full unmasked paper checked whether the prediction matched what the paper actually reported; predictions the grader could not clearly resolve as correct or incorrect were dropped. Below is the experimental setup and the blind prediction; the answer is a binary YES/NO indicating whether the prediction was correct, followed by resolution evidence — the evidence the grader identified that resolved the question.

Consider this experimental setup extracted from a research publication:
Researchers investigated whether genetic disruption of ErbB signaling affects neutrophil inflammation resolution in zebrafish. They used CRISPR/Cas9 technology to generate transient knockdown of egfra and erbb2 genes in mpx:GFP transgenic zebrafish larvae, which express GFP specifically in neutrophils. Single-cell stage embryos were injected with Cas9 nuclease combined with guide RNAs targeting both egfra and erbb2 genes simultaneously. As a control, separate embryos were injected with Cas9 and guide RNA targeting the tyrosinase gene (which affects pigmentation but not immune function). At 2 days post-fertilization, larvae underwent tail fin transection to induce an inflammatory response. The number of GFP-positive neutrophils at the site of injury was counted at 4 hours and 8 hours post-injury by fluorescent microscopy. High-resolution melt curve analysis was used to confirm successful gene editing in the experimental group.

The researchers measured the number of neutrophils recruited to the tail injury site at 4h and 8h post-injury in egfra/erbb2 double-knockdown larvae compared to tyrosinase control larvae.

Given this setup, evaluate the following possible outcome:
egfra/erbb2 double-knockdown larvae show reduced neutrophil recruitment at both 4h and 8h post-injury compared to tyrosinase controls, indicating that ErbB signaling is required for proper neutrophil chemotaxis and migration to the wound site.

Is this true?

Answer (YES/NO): YES